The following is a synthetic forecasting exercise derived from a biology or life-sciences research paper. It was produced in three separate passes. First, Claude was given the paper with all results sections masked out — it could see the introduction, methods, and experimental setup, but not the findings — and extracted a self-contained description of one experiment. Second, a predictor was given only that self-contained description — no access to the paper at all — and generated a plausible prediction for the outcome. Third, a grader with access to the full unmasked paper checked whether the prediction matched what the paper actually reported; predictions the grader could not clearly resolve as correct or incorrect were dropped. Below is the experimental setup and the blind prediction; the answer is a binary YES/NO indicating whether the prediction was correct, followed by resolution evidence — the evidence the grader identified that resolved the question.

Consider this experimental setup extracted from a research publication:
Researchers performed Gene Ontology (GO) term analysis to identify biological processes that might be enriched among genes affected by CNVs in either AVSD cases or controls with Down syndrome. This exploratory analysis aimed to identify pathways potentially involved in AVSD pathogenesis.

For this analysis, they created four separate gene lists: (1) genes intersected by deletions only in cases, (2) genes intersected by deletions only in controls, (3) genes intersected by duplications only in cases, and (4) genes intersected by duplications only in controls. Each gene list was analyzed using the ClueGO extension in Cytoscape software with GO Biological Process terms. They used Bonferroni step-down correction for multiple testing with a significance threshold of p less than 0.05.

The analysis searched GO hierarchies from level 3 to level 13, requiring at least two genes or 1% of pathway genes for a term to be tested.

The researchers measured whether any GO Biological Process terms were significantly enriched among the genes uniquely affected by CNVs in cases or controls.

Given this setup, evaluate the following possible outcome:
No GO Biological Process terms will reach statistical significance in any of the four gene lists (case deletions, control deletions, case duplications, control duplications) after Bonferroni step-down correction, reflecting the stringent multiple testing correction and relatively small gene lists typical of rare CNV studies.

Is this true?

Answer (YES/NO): NO